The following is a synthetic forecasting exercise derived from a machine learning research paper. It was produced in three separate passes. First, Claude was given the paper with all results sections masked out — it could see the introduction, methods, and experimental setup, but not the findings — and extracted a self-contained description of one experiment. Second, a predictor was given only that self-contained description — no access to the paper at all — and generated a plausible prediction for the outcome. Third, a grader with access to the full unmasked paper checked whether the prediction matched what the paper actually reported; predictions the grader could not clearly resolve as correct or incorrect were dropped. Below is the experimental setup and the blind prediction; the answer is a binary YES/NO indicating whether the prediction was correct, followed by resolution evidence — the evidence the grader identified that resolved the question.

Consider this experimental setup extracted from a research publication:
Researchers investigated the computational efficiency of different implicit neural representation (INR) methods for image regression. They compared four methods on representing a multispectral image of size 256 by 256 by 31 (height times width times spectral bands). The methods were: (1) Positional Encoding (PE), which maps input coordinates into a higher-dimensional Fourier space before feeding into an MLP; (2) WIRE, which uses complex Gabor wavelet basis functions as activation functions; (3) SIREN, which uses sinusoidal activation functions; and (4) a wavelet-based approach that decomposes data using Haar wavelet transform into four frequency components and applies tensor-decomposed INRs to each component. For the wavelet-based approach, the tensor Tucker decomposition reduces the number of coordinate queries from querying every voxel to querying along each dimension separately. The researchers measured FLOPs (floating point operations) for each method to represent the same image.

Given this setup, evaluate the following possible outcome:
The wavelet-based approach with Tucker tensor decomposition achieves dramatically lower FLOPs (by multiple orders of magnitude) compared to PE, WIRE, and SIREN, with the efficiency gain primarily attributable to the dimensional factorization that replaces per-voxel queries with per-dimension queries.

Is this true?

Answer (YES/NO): YES